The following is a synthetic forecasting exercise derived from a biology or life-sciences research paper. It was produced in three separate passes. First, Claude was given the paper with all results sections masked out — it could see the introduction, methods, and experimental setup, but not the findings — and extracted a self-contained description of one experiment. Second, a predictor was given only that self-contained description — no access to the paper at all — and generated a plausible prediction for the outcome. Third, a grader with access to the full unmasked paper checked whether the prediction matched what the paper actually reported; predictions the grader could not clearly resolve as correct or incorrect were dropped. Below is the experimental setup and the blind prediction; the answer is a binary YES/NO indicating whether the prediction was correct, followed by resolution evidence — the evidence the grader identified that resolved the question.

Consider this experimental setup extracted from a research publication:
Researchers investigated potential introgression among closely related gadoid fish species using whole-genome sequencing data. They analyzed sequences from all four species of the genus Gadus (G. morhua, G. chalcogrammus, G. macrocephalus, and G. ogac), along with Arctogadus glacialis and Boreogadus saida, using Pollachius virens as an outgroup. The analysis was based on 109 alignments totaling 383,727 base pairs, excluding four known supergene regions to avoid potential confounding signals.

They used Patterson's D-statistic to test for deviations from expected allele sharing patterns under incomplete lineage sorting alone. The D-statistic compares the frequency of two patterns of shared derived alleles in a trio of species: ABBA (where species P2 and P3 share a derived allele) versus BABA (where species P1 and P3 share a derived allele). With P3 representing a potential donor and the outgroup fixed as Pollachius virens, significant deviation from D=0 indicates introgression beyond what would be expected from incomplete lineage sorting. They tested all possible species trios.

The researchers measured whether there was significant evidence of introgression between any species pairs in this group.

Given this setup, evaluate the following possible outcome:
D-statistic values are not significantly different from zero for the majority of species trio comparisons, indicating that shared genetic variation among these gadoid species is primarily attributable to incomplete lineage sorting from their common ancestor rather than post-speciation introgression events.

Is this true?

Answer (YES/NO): NO